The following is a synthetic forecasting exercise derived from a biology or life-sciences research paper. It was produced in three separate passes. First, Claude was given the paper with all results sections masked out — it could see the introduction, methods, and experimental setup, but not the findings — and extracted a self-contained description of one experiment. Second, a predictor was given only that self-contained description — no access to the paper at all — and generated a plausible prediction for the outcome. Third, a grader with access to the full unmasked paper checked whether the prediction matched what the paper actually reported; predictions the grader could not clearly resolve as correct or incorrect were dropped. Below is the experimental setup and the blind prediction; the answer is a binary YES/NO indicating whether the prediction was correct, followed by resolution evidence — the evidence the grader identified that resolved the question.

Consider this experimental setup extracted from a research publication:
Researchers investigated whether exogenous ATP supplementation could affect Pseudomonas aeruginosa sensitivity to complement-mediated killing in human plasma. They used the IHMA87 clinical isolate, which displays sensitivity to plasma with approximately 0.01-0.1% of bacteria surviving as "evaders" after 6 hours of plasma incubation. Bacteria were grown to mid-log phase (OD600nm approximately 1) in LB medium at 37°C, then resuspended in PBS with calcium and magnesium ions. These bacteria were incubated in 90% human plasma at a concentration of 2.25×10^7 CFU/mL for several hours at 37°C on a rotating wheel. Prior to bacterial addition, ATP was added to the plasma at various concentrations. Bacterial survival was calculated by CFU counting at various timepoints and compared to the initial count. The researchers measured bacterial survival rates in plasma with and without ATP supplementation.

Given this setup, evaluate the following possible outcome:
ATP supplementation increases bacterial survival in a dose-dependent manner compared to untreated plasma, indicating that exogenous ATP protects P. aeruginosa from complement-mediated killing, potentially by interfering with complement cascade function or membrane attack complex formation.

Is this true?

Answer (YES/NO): NO